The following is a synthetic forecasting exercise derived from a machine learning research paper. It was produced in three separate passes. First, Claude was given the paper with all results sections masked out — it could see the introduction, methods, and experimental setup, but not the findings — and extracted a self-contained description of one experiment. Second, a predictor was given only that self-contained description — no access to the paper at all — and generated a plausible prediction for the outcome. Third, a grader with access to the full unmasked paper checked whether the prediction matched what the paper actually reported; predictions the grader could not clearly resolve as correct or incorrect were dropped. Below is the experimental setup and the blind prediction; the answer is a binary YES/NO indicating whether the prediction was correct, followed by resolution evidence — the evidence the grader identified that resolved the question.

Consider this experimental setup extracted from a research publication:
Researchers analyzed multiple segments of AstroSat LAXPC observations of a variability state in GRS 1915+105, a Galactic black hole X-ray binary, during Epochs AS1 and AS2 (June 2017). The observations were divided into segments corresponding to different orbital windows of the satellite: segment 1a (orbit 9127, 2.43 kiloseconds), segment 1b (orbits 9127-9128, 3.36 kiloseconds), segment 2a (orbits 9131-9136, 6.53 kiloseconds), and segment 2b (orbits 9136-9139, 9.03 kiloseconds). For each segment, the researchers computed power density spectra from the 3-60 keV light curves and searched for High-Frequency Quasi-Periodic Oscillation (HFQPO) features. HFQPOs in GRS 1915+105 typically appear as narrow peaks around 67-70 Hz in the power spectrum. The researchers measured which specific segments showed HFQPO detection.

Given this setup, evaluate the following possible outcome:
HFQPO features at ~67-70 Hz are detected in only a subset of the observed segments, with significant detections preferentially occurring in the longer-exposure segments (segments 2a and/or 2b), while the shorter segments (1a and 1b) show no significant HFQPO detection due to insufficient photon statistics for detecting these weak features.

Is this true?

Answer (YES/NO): NO